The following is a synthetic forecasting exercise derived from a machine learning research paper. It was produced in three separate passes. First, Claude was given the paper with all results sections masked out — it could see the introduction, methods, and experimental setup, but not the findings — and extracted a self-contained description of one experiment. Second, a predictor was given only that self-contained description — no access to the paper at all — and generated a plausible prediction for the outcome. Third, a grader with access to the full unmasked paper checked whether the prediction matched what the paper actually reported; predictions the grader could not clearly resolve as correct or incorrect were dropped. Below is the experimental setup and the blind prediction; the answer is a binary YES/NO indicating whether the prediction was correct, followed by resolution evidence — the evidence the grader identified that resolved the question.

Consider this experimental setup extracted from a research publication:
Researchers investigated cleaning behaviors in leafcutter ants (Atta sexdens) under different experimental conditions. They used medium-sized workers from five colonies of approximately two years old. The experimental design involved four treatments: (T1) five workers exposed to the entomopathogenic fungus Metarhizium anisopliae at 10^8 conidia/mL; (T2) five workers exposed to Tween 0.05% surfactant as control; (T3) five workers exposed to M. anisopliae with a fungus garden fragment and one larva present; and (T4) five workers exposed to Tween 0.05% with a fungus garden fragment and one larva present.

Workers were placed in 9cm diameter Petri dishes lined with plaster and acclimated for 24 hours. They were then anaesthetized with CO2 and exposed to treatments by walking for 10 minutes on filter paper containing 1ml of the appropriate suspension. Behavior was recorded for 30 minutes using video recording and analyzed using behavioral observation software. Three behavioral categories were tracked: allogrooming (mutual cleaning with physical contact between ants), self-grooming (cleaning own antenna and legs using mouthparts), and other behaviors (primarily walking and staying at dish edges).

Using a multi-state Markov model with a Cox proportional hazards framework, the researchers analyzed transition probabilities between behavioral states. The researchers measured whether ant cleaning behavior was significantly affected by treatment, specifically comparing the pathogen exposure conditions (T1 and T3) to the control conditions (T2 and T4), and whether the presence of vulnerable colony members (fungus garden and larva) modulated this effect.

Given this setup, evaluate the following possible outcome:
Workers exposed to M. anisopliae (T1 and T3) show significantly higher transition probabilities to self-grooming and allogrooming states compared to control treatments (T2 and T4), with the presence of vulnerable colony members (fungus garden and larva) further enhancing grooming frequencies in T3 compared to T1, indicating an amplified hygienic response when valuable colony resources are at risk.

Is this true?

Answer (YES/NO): NO